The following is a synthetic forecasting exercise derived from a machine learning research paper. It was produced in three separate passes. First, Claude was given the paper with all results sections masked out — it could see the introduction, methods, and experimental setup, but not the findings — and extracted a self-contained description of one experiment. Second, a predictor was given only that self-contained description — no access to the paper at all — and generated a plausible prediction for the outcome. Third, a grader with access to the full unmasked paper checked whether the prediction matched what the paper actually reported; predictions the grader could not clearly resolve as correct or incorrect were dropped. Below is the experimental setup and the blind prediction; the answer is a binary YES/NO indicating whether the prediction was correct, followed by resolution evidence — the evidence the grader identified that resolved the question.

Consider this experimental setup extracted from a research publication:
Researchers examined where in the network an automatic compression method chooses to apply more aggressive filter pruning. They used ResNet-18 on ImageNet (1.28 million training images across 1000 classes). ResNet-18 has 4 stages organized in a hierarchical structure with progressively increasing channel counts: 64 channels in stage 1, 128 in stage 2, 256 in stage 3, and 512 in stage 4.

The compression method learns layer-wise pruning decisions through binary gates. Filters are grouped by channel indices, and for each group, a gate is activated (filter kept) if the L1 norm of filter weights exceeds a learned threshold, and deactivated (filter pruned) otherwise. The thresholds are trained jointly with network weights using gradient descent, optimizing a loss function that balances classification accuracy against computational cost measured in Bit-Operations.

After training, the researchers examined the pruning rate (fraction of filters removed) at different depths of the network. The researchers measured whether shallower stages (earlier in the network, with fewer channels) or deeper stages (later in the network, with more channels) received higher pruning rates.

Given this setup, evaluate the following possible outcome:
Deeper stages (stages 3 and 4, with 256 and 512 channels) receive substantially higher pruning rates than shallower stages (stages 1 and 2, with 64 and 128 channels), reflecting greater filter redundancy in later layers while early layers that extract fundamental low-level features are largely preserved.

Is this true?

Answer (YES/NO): NO